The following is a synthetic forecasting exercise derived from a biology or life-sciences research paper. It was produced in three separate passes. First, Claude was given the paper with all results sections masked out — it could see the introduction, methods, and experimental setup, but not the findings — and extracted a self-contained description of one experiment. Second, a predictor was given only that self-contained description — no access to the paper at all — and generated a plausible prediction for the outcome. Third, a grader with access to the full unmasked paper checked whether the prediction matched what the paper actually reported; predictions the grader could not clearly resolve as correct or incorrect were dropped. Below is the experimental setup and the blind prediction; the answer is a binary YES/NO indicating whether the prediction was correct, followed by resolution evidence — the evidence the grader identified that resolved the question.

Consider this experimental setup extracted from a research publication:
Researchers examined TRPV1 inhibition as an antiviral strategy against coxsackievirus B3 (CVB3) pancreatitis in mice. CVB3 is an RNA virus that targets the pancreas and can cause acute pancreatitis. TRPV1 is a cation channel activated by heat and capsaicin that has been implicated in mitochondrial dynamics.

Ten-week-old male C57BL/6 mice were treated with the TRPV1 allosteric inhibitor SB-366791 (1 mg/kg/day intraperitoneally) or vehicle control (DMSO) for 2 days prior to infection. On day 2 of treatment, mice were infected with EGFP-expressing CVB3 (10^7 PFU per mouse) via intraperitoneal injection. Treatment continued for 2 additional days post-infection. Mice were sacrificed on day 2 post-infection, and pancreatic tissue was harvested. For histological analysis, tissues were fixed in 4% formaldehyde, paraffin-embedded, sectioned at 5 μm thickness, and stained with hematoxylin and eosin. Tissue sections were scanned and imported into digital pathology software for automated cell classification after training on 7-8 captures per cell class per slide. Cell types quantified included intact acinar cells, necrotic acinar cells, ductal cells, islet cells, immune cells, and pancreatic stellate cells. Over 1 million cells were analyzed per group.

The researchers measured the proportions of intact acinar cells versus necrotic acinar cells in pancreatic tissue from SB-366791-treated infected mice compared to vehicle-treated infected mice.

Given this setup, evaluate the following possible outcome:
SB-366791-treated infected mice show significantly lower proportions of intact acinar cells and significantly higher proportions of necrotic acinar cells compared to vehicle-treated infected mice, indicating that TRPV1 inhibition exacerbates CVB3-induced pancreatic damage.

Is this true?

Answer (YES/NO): NO